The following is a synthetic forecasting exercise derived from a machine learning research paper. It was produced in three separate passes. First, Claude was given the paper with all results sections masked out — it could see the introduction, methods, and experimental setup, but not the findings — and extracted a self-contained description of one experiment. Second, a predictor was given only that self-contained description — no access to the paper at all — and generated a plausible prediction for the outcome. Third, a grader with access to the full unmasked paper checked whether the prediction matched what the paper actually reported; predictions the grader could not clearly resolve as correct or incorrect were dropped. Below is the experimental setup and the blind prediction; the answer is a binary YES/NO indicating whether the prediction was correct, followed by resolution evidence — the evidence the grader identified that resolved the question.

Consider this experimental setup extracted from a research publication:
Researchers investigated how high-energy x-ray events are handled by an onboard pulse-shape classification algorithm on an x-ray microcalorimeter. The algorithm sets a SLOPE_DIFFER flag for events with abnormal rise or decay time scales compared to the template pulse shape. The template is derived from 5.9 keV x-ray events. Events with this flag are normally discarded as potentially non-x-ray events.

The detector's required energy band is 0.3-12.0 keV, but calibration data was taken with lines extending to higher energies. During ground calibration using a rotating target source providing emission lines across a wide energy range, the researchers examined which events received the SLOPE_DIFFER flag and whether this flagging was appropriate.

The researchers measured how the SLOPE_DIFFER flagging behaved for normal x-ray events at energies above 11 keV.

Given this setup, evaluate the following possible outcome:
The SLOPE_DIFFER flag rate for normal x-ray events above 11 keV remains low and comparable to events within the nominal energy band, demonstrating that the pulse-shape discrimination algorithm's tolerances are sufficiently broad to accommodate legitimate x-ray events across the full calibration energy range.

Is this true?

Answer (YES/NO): NO